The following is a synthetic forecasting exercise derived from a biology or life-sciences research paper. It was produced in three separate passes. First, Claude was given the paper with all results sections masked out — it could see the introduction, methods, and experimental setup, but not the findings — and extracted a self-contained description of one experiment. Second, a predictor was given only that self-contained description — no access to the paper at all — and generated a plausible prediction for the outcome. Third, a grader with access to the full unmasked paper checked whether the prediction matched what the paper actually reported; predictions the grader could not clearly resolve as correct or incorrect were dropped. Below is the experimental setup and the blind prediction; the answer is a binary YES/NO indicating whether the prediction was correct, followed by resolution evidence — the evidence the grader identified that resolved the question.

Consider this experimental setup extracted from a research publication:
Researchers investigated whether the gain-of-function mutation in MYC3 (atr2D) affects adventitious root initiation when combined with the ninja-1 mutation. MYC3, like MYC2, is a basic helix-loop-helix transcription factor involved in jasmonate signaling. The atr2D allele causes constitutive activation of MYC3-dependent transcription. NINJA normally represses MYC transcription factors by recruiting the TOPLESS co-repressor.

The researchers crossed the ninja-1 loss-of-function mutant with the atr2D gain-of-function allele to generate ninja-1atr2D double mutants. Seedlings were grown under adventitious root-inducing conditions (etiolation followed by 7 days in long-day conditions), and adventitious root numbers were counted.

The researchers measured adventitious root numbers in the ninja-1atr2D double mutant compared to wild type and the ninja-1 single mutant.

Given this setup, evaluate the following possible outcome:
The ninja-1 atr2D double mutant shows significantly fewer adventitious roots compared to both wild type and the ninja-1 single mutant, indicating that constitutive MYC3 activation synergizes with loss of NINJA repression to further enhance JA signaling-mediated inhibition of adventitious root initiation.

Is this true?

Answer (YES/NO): NO